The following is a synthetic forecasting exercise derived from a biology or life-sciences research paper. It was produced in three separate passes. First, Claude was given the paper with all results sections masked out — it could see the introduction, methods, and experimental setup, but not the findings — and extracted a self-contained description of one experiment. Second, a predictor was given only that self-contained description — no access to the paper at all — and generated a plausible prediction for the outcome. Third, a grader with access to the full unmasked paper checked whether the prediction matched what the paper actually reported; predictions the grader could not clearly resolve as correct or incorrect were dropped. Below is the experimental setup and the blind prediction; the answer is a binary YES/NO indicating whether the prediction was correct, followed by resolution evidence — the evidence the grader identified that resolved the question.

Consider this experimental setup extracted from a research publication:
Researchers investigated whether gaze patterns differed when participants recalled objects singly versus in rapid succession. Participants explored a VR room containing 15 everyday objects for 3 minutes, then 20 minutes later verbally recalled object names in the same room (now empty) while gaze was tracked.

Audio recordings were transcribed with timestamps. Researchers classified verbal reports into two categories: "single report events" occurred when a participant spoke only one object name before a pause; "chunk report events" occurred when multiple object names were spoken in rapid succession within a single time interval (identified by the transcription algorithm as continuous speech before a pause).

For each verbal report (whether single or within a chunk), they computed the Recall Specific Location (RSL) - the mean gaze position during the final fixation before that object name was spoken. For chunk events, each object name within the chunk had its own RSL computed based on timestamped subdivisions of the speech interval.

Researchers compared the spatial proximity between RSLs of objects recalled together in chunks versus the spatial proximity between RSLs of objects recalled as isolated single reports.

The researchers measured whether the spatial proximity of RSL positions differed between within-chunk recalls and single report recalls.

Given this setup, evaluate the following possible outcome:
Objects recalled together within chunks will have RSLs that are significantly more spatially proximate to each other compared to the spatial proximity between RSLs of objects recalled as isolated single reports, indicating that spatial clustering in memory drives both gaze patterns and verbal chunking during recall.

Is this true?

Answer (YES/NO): YES